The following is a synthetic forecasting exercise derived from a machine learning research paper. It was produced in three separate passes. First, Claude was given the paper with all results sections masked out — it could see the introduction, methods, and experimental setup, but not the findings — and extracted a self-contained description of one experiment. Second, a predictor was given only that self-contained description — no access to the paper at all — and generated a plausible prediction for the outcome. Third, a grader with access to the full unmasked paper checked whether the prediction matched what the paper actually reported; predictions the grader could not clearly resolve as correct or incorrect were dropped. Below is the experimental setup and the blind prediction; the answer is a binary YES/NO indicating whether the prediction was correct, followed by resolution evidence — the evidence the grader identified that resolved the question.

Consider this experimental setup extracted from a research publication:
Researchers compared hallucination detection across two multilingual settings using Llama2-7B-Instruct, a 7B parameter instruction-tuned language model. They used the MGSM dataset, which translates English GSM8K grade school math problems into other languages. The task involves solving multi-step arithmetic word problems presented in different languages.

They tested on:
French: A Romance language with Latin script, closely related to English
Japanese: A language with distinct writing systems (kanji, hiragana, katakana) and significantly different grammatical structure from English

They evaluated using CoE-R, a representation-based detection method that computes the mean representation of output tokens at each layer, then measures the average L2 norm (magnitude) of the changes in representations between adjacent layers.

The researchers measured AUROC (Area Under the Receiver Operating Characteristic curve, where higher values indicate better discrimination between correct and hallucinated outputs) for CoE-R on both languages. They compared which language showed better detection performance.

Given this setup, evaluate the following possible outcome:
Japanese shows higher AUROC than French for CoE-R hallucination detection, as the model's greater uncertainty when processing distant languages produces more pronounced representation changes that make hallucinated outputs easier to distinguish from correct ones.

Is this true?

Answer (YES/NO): NO